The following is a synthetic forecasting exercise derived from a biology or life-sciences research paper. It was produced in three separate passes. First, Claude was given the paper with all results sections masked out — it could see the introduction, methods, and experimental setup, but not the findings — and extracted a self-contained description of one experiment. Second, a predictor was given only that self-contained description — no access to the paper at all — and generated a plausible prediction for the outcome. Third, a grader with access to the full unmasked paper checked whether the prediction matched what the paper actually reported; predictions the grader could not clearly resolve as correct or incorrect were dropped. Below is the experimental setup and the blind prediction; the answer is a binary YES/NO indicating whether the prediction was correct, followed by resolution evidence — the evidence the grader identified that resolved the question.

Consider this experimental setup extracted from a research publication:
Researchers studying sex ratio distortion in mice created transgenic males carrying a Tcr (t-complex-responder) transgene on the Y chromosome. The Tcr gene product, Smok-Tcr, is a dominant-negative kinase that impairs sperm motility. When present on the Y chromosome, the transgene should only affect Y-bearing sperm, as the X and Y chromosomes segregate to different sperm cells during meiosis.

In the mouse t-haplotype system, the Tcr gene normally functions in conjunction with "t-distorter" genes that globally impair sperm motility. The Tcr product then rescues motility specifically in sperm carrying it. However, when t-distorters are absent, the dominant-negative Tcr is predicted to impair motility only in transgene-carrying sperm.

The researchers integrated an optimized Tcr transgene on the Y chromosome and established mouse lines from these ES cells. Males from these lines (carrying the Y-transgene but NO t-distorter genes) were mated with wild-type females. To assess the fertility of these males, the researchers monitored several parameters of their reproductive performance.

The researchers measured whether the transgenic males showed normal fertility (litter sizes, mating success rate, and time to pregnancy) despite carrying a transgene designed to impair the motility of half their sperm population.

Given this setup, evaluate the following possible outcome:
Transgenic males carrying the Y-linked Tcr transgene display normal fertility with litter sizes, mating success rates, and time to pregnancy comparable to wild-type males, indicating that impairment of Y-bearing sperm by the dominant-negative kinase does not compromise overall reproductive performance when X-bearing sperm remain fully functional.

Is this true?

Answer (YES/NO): YES